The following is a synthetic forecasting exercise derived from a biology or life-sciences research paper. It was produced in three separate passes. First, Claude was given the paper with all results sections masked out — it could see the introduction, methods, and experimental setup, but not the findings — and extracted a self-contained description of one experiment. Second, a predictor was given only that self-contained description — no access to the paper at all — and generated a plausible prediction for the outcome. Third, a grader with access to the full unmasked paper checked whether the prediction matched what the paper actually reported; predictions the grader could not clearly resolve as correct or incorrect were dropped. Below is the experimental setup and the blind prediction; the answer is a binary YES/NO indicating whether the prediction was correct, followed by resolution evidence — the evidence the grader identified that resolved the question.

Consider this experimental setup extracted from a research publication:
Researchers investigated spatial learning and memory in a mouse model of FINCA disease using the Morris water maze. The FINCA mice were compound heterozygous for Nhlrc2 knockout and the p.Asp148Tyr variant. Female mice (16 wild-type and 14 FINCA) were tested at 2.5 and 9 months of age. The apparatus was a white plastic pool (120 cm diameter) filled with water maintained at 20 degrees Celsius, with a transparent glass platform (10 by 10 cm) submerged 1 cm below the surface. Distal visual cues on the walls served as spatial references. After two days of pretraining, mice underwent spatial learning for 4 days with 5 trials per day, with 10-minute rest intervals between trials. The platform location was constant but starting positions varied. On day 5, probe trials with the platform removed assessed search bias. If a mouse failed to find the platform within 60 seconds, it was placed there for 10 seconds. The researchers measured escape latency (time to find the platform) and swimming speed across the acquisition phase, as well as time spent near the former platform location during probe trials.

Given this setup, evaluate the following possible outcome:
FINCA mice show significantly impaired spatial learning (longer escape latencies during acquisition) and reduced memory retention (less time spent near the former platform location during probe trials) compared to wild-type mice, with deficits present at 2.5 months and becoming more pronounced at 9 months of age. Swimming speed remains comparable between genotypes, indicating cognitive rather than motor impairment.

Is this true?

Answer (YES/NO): NO